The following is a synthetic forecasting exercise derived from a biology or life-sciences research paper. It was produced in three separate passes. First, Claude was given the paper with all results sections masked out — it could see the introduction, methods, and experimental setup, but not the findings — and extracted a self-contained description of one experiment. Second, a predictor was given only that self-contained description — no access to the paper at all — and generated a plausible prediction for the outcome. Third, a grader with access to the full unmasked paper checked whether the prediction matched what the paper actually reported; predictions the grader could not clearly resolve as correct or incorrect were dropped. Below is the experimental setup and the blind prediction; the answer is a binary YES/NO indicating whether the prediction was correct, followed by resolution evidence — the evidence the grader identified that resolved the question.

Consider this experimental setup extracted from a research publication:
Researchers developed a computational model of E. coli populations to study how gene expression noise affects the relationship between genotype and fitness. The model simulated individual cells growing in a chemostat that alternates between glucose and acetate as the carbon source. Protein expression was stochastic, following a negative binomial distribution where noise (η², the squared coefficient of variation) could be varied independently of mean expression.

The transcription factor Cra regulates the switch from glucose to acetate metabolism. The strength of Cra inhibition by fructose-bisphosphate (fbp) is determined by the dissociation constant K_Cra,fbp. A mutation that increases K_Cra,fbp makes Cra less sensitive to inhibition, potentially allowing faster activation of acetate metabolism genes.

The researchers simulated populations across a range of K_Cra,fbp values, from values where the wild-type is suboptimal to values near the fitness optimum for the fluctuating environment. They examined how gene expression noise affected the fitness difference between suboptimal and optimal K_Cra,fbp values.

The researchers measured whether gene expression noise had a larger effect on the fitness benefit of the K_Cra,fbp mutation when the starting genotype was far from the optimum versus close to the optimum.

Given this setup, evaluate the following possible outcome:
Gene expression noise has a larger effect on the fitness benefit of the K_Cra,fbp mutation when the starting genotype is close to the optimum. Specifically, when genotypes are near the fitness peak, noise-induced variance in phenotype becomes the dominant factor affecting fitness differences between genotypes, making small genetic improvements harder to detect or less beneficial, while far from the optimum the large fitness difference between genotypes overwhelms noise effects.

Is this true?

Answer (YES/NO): NO